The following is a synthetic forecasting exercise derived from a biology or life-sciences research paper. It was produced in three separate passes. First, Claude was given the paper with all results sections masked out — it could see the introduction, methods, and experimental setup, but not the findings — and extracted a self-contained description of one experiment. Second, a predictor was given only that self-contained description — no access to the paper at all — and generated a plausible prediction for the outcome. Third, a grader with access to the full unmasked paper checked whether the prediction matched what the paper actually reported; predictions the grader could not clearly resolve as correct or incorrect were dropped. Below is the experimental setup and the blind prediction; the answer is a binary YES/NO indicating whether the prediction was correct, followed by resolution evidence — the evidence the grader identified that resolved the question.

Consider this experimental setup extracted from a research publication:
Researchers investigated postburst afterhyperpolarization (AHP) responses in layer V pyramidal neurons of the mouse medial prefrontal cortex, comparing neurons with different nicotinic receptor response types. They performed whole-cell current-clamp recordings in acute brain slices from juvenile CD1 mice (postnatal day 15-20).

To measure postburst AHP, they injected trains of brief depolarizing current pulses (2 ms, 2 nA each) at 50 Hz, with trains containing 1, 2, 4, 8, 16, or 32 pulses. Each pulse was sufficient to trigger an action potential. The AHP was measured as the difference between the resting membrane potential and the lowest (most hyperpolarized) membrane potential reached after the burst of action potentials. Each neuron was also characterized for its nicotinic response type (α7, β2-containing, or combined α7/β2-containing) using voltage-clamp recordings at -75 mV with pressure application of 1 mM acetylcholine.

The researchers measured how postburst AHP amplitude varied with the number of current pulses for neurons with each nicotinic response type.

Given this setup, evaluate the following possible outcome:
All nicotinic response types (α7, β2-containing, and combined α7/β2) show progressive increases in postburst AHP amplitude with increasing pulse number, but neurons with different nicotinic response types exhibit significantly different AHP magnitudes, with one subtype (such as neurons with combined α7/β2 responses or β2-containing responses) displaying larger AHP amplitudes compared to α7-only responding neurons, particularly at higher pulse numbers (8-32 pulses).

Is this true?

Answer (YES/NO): NO